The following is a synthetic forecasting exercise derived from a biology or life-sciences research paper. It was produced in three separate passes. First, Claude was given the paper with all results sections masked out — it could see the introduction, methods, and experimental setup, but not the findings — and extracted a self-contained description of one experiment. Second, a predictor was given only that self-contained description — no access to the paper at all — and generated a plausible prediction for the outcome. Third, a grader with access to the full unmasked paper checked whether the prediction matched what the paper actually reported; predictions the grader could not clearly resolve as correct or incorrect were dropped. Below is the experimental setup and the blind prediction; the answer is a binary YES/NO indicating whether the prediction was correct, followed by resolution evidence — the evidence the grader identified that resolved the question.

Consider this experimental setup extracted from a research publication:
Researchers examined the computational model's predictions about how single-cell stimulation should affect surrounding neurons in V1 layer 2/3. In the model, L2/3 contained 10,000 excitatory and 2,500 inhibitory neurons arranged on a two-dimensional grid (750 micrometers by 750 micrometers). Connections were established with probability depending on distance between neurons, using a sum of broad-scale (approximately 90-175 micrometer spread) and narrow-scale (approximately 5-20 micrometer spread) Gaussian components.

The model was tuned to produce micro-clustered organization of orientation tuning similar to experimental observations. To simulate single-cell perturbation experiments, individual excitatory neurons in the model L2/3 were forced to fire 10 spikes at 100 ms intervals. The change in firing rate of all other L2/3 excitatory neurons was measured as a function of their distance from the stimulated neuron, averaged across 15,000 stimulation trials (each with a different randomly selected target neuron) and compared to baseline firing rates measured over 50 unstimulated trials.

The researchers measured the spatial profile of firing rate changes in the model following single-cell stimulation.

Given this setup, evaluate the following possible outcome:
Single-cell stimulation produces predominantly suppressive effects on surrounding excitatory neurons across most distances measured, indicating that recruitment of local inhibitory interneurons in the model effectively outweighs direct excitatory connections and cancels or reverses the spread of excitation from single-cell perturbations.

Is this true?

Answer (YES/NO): NO